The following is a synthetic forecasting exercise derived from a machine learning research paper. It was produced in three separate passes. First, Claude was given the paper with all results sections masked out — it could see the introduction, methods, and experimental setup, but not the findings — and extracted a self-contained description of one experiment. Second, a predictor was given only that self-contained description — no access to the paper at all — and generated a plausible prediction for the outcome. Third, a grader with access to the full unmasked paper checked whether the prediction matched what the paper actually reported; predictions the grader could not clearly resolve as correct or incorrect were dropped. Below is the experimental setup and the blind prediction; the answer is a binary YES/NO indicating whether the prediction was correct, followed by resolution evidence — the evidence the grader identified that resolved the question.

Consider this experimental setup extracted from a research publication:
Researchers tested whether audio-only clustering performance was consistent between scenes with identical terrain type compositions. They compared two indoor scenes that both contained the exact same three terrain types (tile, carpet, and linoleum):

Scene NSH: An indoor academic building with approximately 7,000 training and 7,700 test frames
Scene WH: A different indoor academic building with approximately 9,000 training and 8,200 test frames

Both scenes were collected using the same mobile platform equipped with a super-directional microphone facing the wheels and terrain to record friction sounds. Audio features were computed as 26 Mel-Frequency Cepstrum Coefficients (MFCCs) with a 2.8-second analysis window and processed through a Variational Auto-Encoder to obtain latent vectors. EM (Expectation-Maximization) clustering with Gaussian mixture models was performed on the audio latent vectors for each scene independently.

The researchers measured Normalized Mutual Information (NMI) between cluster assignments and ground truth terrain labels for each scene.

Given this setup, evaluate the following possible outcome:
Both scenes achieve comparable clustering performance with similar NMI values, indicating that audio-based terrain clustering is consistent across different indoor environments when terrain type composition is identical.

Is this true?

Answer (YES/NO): NO